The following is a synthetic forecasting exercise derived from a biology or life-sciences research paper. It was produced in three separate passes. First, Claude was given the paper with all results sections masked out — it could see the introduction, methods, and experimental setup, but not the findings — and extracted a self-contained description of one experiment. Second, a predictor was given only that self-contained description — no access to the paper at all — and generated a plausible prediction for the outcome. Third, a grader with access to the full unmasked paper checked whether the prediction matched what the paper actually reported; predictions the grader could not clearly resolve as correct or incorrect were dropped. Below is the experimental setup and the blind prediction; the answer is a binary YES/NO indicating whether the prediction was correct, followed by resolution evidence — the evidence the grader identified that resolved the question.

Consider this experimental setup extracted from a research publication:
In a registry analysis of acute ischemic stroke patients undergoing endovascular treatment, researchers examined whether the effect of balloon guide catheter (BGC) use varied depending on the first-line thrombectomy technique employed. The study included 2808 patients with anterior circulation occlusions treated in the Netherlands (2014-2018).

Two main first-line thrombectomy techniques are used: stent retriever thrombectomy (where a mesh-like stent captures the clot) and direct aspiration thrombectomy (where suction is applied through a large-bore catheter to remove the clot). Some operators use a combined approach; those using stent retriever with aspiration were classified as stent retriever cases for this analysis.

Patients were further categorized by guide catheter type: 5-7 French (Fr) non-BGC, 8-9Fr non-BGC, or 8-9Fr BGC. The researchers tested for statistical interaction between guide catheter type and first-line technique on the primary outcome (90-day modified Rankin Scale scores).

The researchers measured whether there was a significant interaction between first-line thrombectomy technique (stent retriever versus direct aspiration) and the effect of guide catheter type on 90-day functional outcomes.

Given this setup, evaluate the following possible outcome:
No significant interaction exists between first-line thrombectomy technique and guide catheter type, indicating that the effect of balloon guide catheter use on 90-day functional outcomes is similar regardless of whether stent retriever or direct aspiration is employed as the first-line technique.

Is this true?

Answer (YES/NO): NO